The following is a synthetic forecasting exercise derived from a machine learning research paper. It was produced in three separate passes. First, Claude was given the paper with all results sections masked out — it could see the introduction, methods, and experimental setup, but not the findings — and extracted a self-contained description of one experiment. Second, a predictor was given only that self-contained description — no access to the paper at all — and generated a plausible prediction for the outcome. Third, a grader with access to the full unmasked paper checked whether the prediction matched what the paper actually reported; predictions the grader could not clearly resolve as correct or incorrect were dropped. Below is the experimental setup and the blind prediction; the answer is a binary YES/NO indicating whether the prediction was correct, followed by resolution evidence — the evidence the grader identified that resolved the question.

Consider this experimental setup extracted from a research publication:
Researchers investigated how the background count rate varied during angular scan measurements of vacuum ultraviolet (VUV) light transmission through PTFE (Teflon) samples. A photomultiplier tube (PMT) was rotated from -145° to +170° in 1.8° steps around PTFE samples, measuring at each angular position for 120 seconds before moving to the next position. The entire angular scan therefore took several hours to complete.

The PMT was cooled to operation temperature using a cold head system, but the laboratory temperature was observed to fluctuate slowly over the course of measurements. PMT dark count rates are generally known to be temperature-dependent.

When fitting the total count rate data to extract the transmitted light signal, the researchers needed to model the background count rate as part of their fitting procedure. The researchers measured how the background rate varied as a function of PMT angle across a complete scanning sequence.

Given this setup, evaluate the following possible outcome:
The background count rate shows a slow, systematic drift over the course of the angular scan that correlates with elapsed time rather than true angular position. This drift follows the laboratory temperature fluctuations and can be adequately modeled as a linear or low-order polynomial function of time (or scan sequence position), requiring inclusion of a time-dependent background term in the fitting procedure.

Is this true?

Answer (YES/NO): YES